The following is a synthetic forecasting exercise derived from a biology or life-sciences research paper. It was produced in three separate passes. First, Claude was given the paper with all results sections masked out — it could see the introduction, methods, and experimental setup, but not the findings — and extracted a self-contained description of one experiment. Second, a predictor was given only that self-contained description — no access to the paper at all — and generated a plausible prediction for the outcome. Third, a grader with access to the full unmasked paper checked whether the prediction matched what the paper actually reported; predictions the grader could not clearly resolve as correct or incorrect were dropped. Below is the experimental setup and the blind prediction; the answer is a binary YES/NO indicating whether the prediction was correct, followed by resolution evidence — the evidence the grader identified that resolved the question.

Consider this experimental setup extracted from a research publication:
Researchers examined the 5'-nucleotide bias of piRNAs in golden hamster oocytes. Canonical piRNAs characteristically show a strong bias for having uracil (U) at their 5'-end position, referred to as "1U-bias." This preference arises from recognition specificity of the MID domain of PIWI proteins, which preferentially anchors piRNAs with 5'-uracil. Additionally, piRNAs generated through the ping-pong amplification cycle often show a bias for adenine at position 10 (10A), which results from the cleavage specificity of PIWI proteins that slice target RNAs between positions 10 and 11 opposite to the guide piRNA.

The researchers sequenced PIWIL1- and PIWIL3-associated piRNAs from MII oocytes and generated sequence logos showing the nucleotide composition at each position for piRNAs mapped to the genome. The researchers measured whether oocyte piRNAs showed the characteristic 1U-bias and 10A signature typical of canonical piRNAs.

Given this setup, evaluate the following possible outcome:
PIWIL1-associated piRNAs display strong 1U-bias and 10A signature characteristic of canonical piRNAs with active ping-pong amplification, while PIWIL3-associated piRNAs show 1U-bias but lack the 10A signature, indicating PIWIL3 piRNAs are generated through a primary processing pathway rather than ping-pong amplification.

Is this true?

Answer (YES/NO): NO